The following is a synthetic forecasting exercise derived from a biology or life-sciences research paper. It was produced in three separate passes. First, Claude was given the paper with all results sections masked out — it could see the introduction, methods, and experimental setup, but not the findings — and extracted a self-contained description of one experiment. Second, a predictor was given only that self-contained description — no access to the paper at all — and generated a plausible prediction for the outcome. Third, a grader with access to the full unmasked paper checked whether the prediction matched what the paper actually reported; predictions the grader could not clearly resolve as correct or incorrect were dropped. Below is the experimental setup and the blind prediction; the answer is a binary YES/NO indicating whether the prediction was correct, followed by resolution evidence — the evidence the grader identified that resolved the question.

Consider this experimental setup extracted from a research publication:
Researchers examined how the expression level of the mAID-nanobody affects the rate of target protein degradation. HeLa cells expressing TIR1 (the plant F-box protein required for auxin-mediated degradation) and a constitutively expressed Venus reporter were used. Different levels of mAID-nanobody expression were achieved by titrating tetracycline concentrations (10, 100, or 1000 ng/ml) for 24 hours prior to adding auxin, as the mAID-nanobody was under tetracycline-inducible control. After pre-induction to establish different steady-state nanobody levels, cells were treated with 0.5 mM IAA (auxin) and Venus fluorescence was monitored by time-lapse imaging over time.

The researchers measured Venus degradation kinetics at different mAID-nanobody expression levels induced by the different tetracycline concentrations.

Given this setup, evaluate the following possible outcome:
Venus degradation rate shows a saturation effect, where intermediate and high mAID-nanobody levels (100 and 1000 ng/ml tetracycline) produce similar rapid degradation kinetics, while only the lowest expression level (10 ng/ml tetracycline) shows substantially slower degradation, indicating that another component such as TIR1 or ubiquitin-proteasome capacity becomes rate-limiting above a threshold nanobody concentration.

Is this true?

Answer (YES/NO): NO